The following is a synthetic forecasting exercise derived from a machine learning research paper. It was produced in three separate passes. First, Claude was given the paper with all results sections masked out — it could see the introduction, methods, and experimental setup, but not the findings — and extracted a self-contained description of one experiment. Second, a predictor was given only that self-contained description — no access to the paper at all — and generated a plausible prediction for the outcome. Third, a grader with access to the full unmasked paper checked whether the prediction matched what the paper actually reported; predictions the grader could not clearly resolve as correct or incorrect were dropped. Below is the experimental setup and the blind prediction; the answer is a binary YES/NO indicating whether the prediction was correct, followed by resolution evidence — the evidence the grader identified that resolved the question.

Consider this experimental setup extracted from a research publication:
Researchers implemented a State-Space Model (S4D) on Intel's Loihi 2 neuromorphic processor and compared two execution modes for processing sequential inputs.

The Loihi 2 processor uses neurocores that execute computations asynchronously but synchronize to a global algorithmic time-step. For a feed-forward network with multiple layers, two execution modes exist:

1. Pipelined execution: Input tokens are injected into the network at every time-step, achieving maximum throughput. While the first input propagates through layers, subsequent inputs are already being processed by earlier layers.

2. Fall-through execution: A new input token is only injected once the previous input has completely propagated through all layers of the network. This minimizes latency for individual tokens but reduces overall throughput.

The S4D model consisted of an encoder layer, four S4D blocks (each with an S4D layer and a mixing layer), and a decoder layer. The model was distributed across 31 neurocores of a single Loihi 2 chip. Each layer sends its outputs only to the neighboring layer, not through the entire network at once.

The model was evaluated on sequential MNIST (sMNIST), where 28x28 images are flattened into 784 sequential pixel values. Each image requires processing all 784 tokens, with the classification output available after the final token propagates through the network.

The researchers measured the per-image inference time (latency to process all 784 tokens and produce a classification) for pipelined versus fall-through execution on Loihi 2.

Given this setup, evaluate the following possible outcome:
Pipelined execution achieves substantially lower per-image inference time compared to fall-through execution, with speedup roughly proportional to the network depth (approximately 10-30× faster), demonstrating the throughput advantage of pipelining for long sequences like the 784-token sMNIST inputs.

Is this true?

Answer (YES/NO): NO